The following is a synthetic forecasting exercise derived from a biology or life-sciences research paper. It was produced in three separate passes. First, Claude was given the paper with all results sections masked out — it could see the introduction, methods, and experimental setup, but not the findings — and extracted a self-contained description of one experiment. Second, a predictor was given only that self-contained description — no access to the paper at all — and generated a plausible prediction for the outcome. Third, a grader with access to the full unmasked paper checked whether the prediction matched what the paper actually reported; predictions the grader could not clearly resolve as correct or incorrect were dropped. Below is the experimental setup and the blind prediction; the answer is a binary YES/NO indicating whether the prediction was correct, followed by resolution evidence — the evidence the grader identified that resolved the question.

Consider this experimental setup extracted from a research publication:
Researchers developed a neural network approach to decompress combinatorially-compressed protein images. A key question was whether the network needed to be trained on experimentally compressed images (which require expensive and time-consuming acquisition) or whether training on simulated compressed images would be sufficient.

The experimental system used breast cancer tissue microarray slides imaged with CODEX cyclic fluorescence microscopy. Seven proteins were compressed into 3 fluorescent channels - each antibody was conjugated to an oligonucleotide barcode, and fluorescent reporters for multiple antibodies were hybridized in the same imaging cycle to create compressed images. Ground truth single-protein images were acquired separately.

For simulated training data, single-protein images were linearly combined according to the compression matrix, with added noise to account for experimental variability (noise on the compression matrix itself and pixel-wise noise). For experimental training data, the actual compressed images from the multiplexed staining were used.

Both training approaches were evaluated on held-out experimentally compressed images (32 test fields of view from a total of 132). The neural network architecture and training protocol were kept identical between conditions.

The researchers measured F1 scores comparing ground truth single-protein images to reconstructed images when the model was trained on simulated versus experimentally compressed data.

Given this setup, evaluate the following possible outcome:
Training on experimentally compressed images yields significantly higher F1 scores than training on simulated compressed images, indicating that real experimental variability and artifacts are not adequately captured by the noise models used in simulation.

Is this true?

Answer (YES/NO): NO